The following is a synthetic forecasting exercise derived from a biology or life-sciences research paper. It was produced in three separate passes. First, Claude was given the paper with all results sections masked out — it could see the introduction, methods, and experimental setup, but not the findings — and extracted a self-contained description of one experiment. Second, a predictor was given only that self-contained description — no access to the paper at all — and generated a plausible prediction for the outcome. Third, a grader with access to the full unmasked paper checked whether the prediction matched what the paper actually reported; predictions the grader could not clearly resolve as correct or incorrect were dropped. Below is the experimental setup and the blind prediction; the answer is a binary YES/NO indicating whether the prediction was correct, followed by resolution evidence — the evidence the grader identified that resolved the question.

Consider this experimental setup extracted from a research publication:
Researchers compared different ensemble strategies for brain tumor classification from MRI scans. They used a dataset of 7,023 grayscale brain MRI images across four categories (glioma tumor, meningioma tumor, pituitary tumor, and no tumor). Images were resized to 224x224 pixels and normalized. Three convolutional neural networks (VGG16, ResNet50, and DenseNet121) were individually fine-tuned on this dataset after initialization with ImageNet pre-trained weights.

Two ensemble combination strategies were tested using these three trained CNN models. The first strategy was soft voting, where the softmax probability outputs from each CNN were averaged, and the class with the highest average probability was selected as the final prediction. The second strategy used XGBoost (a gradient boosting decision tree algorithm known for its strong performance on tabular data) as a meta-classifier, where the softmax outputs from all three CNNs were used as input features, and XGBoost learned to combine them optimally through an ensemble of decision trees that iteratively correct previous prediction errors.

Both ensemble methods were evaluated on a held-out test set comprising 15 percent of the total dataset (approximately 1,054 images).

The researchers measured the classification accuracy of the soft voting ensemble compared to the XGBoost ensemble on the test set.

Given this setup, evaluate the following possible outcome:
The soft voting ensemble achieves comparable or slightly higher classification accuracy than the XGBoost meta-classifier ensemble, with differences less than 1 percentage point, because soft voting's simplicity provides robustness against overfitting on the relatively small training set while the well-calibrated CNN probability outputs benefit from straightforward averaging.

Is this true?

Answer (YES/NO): NO